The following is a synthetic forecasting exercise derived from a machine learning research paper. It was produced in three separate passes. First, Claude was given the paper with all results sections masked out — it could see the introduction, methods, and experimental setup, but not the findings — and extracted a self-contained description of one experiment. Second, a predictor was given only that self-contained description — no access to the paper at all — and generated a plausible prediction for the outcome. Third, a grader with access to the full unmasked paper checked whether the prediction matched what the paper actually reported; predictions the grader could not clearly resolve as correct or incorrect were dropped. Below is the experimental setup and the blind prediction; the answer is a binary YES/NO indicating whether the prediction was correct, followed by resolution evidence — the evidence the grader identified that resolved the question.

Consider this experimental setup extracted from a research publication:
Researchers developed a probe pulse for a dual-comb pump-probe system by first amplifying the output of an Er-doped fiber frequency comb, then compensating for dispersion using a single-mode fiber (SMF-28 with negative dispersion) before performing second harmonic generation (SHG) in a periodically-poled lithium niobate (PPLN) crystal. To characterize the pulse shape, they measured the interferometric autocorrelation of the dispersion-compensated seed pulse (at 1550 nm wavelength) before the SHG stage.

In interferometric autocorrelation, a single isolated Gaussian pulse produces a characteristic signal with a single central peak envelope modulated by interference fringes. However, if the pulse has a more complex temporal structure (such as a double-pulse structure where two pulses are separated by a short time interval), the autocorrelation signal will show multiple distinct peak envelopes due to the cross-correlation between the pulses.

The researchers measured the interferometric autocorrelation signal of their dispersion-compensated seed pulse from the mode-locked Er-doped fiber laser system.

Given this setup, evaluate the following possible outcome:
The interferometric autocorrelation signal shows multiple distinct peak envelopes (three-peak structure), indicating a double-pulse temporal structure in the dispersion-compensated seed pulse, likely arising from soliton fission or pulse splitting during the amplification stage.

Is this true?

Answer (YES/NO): NO